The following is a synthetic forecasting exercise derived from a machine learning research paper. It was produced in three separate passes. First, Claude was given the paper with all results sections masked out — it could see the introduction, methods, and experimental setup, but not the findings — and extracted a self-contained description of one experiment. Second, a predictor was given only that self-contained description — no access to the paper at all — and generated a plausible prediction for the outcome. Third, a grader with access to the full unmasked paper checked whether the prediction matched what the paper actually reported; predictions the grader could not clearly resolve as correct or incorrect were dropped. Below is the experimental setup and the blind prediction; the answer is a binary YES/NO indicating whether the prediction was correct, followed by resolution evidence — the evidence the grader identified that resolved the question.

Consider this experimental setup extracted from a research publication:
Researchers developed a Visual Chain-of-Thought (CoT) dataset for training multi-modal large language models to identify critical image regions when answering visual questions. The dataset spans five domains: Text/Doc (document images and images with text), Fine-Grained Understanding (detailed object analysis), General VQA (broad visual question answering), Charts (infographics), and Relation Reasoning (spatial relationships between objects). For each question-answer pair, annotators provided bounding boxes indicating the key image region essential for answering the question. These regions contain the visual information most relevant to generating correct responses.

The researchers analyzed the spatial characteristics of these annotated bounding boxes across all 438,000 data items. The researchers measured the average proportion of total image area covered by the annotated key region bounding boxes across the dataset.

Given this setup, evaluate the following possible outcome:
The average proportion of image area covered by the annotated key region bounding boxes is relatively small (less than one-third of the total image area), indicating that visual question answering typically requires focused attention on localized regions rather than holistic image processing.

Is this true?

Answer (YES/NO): YES